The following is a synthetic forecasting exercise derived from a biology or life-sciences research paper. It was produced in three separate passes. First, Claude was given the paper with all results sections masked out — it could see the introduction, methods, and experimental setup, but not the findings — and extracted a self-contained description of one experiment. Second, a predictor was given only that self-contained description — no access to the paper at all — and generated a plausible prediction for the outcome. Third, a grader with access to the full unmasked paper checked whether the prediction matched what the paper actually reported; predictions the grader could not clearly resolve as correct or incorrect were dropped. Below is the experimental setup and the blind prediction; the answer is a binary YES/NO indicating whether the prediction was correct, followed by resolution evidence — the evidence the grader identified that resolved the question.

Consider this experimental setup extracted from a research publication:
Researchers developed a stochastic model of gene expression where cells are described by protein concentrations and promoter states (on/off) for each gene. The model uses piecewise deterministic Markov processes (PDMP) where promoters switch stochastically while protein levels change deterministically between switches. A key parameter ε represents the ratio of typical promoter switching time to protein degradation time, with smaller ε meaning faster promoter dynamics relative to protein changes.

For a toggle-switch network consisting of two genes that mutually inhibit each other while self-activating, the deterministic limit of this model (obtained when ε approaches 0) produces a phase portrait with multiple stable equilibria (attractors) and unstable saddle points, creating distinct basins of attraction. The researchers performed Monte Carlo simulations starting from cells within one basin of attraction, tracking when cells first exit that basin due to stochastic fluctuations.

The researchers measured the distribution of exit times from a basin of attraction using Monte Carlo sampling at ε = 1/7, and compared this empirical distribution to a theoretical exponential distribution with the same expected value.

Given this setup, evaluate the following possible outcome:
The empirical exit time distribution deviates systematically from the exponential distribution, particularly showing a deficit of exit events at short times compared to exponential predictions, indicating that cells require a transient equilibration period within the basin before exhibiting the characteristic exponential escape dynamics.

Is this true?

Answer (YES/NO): YES